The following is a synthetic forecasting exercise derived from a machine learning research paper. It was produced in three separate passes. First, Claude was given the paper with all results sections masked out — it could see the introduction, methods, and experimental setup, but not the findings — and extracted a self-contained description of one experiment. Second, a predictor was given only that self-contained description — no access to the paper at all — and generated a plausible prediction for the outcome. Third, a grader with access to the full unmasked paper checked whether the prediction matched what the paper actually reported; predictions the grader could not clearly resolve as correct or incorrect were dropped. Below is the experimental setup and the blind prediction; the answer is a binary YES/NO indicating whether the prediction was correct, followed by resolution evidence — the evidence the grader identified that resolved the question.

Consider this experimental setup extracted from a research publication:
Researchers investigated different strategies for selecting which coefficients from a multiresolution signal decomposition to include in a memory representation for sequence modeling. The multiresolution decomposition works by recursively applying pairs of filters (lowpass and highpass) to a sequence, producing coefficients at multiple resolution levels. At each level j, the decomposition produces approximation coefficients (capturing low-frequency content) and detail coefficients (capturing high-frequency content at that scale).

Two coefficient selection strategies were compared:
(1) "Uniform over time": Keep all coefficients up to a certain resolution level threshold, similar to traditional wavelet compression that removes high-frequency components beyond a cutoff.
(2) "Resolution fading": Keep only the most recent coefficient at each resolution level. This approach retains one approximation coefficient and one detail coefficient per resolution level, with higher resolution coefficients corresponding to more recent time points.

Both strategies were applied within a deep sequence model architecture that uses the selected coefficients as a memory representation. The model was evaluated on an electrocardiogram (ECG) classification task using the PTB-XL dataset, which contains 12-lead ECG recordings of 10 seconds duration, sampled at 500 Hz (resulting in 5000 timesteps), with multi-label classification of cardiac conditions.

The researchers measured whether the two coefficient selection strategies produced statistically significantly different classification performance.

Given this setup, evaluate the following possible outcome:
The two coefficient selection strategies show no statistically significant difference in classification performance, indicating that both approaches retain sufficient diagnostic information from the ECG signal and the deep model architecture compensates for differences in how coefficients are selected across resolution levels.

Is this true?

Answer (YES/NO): YES